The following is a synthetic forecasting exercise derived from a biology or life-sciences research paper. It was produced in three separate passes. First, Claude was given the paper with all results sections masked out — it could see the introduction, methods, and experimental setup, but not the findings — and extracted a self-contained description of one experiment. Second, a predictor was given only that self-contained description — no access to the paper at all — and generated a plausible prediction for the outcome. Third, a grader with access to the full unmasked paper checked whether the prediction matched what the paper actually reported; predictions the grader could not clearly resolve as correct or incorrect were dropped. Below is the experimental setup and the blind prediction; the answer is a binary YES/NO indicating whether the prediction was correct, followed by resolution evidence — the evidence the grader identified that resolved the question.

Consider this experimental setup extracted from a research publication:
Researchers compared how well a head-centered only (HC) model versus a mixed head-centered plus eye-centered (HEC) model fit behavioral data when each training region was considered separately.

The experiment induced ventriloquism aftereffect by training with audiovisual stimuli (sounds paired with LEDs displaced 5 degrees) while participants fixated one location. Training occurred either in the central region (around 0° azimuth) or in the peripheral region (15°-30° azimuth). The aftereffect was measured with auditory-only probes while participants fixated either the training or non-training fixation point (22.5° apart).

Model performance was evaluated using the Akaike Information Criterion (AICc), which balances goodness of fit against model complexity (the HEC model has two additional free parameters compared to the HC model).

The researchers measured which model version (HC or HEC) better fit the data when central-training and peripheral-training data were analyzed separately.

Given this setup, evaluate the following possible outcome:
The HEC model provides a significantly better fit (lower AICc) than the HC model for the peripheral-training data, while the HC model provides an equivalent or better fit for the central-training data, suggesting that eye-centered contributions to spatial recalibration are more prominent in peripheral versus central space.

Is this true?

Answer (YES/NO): NO